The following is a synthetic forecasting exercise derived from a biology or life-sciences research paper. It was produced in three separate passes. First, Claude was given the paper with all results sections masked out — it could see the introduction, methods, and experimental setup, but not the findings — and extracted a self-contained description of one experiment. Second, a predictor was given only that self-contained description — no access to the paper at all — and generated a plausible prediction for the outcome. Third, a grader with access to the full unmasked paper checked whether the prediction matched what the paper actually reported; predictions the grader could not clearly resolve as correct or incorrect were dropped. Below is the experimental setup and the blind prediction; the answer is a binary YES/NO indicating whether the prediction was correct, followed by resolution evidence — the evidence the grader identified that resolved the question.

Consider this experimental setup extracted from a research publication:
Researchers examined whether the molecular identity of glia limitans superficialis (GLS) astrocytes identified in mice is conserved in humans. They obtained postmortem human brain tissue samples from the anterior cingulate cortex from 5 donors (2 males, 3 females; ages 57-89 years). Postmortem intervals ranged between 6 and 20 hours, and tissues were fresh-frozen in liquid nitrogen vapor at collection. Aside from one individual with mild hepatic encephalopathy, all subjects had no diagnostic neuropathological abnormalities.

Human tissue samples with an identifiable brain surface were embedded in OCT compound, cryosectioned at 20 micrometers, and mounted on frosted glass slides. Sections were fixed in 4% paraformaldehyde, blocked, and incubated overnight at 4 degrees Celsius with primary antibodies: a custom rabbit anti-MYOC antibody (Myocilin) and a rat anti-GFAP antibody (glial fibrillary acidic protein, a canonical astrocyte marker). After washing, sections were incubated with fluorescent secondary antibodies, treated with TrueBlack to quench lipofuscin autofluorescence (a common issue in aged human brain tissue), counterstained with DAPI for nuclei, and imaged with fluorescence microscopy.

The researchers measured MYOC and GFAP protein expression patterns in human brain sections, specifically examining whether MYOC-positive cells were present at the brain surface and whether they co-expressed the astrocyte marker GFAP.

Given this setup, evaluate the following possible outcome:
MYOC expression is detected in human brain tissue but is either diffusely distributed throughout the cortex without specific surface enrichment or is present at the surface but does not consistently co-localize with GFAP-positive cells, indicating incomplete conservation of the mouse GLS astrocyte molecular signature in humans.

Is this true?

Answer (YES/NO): NO